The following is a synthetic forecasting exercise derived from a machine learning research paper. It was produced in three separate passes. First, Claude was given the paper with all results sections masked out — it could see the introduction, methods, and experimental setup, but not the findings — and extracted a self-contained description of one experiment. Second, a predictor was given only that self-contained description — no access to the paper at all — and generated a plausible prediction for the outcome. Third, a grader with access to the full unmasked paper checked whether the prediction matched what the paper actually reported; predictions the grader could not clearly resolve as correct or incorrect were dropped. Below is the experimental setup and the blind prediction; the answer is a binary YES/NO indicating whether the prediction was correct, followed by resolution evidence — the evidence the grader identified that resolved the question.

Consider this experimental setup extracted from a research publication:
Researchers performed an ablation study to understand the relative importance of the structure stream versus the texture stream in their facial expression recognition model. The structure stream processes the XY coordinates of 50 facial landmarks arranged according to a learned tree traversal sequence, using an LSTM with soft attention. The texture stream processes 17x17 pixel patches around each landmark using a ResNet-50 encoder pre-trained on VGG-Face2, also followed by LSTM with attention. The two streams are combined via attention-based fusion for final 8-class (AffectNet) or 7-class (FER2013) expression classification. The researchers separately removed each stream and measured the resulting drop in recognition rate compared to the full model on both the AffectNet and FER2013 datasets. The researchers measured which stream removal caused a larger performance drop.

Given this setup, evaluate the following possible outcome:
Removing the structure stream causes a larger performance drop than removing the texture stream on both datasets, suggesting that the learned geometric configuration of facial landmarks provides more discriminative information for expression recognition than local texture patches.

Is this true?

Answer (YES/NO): NO